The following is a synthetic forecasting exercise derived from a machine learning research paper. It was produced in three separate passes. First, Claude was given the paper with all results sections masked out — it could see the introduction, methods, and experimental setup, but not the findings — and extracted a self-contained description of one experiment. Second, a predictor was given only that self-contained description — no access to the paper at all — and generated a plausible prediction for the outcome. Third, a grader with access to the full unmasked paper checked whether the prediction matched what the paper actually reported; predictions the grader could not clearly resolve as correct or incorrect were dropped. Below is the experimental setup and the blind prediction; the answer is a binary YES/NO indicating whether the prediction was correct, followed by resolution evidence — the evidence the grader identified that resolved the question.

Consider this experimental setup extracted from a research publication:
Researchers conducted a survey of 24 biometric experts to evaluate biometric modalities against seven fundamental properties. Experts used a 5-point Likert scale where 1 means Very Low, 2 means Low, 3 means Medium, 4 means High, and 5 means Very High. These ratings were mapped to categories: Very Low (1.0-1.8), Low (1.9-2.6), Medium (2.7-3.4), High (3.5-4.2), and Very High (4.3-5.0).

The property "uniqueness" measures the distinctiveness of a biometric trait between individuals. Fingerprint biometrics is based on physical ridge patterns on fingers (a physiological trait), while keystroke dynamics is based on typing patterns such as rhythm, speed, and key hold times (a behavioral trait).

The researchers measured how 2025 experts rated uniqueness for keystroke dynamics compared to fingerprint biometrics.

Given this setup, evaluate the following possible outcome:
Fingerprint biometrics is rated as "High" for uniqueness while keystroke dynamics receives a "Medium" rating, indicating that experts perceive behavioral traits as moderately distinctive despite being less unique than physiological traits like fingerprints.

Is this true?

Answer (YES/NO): NO